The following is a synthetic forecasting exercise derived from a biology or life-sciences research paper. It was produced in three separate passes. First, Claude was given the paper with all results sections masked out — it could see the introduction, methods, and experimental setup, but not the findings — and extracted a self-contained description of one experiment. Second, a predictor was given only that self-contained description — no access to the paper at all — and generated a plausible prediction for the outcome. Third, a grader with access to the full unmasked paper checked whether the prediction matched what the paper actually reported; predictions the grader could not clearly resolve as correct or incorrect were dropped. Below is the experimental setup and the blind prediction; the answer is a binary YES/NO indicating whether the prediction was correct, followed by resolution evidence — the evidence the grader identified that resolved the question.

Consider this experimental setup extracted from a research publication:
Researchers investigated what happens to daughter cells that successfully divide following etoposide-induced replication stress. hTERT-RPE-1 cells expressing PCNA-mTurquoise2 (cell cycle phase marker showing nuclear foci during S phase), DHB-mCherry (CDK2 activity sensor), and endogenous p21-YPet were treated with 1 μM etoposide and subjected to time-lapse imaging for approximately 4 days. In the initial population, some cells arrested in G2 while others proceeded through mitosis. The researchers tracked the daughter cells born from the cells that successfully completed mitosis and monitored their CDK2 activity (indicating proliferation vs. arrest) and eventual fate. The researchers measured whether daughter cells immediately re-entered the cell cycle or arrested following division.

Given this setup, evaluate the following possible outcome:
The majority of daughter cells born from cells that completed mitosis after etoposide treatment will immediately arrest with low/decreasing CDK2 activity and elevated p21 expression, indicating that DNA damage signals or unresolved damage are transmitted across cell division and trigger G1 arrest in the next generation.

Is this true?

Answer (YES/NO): YES